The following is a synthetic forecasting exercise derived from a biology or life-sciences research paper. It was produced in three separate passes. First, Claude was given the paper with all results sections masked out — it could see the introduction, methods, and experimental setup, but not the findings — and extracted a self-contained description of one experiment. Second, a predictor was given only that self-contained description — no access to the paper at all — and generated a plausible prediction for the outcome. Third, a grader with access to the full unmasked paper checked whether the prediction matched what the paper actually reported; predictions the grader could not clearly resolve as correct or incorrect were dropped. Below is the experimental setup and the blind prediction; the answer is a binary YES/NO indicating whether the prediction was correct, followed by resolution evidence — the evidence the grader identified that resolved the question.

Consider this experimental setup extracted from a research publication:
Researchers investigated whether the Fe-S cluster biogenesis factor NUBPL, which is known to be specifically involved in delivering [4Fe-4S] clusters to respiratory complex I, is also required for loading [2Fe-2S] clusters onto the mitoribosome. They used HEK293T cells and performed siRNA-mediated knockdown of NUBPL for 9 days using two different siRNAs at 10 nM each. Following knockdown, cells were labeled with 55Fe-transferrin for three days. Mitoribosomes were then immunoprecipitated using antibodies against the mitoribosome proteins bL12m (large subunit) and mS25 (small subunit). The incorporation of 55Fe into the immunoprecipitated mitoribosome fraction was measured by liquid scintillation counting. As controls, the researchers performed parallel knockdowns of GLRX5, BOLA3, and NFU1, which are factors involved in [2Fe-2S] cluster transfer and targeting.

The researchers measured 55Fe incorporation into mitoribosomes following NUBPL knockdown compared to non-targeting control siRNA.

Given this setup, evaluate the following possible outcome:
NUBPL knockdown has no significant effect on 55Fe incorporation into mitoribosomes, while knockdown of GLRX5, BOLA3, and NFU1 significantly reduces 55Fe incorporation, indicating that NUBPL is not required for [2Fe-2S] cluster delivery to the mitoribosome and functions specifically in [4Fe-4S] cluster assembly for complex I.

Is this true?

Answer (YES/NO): YES